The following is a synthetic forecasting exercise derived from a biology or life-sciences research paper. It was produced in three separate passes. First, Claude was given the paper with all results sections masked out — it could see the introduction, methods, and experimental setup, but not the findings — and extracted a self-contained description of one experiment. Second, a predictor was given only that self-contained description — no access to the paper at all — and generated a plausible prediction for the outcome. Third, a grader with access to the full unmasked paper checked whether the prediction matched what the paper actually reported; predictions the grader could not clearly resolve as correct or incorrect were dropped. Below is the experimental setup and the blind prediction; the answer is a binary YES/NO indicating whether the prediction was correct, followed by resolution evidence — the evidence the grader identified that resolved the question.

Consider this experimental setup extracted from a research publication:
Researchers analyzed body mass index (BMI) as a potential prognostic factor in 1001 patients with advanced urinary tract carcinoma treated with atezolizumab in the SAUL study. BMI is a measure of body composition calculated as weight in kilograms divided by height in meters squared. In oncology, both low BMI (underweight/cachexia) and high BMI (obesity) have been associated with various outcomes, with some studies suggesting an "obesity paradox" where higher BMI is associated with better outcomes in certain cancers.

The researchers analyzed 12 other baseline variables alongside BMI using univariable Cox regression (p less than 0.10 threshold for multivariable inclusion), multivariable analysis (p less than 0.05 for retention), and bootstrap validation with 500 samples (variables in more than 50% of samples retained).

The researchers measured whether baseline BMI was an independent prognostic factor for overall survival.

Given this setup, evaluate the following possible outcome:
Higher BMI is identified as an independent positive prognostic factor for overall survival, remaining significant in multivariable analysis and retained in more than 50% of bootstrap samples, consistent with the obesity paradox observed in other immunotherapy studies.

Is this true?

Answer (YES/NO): NO